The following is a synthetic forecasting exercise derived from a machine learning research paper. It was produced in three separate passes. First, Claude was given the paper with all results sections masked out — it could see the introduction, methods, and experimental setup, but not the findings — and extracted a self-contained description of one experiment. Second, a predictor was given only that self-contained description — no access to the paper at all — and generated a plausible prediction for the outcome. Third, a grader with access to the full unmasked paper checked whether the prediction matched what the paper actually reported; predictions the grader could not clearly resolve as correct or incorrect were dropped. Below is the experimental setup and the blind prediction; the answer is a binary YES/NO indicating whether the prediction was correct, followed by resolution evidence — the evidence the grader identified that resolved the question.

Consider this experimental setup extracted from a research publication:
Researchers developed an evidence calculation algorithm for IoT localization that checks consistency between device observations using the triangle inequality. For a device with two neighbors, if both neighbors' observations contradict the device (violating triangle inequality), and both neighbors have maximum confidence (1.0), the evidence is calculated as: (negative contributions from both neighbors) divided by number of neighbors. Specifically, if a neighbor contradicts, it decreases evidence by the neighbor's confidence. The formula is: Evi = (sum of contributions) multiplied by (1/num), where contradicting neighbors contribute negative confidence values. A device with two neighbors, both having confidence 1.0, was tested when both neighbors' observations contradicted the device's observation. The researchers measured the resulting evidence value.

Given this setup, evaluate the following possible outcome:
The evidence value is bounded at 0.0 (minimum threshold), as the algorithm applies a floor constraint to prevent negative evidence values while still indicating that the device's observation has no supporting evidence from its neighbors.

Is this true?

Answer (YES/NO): NO